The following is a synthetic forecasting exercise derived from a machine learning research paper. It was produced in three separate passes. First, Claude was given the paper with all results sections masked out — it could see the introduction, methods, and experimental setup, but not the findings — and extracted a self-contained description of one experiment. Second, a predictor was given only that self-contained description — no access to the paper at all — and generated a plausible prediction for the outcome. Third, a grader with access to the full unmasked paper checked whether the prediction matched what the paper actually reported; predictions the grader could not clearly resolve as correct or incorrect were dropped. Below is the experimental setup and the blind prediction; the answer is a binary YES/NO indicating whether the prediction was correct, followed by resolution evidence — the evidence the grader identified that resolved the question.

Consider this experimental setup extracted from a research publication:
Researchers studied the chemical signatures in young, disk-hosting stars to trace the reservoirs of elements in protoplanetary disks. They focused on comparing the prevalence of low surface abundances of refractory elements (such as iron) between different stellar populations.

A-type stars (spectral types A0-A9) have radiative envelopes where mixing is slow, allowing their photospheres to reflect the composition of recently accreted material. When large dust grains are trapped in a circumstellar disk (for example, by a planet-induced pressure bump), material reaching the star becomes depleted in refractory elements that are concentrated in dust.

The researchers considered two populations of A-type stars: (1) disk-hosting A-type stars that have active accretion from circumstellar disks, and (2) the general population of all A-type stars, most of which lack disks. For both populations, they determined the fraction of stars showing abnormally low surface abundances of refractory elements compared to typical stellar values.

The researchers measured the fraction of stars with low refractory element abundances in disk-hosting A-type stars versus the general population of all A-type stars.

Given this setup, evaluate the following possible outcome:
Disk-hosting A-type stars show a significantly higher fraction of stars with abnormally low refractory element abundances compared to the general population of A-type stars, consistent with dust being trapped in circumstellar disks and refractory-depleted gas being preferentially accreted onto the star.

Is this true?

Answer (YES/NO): YES